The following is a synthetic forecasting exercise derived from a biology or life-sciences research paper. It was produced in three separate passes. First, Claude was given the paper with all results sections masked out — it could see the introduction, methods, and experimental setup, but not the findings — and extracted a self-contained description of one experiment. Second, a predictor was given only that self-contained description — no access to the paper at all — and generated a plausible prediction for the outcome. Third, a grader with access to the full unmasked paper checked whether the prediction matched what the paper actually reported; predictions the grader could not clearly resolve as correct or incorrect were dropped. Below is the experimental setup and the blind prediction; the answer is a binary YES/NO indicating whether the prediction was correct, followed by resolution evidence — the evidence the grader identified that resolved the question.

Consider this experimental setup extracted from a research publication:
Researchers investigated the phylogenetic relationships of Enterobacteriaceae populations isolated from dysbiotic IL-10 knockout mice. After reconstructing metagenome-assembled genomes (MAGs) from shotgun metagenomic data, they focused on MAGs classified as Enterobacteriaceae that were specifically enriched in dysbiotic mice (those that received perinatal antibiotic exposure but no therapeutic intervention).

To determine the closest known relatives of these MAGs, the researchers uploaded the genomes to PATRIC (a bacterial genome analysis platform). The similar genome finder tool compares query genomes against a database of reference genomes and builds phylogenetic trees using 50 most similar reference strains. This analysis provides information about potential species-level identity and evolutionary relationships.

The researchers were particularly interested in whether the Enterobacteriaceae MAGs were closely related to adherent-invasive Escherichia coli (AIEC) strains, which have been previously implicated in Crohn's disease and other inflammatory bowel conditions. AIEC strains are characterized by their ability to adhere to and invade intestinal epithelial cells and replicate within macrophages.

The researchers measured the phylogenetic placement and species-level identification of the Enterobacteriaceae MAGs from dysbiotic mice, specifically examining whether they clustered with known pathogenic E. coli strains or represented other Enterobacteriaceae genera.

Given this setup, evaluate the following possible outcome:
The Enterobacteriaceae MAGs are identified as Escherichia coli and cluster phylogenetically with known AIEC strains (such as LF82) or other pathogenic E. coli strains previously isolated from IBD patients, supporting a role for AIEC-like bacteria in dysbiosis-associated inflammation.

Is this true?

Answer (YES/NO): NO